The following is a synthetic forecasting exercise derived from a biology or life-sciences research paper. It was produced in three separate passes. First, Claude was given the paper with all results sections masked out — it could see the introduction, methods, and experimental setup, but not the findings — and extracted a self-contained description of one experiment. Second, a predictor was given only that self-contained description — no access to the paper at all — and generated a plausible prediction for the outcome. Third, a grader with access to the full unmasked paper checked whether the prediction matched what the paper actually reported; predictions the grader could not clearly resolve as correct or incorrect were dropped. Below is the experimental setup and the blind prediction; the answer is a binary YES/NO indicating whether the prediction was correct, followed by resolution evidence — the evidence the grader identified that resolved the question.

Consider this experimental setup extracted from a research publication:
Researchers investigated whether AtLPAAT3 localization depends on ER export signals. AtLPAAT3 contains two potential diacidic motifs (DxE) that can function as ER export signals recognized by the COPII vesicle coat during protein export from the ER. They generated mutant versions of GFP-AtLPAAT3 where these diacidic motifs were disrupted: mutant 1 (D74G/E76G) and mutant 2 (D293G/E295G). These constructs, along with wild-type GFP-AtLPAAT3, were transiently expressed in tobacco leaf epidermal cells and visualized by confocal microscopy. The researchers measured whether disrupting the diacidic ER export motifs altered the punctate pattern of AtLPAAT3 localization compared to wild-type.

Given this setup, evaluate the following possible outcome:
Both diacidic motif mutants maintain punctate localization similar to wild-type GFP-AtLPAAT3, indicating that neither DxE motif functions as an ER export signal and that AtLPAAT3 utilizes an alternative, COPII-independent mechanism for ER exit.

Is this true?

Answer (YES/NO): NO